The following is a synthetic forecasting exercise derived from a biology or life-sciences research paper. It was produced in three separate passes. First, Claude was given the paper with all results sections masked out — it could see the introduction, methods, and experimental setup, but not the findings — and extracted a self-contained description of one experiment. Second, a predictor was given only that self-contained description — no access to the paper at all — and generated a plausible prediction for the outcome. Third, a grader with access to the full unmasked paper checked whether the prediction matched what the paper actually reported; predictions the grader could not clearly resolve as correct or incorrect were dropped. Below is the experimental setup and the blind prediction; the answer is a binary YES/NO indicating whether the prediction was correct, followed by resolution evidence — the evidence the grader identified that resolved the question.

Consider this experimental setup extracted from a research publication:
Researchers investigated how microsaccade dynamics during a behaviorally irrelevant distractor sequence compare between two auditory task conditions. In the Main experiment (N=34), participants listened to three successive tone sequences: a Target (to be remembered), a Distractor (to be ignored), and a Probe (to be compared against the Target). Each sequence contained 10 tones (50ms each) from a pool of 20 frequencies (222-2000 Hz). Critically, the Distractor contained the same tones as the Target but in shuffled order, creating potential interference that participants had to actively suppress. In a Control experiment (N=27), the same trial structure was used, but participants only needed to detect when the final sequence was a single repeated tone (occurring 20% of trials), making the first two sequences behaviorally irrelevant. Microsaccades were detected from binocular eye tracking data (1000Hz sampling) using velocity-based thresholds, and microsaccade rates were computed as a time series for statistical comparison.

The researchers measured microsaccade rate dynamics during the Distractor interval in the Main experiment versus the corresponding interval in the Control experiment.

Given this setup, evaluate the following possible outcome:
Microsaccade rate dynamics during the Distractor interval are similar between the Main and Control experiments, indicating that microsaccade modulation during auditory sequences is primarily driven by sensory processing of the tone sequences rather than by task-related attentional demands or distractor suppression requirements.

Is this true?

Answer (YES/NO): NO